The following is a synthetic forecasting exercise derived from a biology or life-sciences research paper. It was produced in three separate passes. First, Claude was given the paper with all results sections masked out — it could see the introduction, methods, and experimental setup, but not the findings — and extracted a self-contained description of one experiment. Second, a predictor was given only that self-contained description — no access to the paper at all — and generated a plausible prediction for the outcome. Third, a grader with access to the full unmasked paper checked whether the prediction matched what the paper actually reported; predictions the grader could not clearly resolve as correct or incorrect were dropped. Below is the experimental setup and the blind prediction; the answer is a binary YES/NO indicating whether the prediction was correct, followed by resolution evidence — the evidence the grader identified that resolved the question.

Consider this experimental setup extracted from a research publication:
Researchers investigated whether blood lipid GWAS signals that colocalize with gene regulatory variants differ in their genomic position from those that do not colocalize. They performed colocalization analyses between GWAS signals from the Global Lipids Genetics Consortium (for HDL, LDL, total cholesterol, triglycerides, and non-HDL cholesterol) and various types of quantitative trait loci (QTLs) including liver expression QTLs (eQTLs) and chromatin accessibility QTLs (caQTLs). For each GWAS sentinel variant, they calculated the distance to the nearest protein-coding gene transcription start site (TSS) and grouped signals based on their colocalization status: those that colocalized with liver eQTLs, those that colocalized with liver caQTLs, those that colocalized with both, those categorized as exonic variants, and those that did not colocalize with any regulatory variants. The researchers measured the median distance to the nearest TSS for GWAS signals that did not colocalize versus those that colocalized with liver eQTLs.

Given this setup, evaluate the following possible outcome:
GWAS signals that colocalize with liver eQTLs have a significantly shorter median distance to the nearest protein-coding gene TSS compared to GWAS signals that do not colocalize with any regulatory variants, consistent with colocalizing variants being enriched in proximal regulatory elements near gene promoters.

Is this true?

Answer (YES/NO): YES